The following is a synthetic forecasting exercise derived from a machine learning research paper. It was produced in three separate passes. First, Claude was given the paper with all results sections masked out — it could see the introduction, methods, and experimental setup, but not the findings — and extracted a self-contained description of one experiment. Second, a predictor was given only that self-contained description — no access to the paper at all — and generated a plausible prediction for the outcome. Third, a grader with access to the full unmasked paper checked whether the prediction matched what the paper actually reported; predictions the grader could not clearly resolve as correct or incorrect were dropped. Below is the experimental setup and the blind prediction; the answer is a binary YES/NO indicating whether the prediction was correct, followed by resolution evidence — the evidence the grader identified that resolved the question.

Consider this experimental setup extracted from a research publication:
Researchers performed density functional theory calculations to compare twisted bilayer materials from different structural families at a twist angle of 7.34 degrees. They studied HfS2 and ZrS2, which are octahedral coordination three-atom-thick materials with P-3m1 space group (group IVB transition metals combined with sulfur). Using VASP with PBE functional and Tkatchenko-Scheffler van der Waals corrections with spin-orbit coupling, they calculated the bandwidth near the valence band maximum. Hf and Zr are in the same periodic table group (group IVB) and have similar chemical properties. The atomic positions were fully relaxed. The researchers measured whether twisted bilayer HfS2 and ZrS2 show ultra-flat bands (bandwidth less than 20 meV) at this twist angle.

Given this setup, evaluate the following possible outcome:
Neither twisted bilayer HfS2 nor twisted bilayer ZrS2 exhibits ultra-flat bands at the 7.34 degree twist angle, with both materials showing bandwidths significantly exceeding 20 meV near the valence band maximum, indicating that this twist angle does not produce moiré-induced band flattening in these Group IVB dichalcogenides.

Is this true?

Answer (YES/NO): YES